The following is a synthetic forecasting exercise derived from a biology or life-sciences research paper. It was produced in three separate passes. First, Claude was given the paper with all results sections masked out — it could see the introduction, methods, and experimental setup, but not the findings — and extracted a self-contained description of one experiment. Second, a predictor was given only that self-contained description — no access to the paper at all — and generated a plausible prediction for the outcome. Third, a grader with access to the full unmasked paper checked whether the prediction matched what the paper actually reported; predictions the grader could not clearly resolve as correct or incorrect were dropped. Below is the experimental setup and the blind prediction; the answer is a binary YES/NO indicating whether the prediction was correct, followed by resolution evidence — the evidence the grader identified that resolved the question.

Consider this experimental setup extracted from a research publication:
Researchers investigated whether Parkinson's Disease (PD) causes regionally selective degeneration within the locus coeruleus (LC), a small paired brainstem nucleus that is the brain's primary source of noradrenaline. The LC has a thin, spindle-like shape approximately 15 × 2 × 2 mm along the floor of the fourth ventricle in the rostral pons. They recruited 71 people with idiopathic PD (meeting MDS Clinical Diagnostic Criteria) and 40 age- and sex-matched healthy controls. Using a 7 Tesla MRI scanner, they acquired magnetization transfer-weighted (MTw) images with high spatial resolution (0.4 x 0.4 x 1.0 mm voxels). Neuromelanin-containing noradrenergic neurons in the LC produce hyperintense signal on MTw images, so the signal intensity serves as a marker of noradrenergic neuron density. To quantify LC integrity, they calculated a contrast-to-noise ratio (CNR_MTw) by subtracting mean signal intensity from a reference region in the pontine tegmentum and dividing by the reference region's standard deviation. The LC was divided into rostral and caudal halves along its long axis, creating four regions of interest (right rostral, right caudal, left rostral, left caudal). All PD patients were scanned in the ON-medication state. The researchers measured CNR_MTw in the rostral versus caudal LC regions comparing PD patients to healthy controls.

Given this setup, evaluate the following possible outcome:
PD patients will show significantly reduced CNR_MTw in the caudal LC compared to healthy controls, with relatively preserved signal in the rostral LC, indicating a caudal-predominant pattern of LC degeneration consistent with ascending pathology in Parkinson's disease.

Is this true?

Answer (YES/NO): YES